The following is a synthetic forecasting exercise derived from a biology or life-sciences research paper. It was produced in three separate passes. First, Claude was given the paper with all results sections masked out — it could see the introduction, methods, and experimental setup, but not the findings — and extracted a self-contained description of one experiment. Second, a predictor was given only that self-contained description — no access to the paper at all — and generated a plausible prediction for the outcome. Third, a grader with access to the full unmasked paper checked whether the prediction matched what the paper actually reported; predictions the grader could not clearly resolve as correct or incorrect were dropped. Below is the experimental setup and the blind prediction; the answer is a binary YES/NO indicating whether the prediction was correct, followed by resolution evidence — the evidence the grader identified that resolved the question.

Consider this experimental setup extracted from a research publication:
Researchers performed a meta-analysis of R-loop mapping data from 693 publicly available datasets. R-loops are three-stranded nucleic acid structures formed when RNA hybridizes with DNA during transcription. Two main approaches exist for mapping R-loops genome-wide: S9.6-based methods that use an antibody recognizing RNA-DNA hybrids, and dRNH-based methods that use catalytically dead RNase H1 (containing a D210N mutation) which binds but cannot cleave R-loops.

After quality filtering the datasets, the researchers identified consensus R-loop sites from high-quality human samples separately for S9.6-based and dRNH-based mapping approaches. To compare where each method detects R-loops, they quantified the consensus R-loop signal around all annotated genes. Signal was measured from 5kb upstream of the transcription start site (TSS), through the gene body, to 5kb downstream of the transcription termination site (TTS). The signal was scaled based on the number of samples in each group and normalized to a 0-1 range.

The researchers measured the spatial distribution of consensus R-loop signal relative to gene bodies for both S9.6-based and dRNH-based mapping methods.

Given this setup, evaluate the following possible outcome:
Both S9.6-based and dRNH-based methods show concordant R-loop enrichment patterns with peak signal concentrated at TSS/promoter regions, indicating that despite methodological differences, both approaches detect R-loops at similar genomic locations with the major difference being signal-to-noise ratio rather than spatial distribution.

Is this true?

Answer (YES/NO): NO